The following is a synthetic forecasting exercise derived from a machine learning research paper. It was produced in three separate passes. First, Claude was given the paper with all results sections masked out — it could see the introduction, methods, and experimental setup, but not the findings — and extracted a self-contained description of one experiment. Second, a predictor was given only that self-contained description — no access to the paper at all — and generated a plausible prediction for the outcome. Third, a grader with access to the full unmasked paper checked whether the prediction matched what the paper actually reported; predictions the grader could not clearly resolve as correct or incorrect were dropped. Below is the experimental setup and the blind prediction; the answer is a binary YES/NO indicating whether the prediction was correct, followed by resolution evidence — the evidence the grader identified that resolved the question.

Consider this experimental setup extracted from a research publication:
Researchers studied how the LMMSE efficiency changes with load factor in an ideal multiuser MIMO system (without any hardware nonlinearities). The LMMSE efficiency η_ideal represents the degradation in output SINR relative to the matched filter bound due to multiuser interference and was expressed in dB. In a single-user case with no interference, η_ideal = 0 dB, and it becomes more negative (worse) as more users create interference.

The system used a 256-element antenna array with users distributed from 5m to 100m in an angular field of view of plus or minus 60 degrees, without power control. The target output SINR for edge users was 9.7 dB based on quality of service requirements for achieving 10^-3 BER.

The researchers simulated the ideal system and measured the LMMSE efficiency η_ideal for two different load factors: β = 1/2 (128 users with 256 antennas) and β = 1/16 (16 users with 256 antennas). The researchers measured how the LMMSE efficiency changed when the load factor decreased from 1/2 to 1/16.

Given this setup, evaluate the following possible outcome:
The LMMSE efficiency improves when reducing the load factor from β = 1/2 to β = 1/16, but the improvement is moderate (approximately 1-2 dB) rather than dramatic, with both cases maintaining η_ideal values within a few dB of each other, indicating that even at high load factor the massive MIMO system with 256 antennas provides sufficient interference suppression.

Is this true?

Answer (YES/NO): NO